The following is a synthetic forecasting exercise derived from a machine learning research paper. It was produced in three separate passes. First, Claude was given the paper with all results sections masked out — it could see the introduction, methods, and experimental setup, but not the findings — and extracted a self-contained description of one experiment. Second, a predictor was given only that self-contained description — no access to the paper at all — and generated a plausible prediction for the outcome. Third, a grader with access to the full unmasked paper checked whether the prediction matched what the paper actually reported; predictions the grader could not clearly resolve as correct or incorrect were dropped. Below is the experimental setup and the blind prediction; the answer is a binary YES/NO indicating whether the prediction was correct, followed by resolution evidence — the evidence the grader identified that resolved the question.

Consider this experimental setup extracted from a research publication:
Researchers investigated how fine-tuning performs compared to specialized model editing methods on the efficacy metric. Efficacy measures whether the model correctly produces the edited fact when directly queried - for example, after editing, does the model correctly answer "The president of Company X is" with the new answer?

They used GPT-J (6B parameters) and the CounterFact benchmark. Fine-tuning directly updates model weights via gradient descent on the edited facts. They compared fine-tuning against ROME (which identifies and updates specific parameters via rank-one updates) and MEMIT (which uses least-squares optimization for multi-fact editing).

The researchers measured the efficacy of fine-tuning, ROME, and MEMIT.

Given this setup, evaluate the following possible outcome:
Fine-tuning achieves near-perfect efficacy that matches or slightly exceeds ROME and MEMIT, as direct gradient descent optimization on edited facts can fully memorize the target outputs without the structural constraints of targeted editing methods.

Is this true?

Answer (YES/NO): NO